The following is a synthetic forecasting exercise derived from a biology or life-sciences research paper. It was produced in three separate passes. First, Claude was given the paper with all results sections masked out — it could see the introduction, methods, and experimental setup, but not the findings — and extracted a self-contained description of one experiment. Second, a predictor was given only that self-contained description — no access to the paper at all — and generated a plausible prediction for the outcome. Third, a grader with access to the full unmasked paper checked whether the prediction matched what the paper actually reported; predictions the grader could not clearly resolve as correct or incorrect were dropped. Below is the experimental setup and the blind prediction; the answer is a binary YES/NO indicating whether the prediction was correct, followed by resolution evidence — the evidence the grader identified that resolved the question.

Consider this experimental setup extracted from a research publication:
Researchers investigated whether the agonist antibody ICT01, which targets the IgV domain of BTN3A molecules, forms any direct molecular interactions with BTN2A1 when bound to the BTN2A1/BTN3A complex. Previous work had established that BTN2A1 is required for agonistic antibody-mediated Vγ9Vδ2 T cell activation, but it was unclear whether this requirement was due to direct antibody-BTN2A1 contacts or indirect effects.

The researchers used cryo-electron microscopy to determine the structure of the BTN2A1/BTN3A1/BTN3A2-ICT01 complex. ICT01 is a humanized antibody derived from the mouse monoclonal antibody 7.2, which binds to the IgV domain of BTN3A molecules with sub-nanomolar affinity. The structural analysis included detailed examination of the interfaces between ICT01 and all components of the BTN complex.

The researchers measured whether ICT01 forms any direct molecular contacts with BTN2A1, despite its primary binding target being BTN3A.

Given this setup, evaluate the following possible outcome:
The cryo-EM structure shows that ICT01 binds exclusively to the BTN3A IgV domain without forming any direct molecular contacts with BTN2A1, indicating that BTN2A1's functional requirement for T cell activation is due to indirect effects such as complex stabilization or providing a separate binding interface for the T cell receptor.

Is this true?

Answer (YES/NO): NO